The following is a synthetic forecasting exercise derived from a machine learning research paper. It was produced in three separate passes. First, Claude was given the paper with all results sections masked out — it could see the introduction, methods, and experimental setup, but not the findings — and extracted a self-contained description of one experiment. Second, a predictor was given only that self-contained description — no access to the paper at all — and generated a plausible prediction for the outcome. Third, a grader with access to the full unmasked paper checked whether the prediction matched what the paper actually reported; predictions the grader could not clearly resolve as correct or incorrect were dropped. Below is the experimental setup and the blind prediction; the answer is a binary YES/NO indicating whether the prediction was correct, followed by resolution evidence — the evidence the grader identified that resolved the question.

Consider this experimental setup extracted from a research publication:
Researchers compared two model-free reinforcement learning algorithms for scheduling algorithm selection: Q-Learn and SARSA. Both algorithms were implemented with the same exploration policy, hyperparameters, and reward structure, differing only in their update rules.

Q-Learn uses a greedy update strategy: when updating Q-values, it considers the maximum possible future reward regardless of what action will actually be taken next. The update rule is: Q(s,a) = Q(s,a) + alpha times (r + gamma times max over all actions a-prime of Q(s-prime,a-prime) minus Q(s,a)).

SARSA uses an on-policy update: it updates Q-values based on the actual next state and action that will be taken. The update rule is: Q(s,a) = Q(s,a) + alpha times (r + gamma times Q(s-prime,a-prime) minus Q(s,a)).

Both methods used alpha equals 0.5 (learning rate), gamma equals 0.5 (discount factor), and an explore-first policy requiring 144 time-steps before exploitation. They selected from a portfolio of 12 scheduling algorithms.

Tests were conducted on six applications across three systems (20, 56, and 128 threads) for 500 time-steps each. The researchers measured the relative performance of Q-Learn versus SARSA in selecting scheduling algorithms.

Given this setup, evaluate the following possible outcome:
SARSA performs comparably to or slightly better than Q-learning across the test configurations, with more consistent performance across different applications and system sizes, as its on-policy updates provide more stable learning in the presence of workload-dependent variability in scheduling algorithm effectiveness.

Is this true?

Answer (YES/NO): NO